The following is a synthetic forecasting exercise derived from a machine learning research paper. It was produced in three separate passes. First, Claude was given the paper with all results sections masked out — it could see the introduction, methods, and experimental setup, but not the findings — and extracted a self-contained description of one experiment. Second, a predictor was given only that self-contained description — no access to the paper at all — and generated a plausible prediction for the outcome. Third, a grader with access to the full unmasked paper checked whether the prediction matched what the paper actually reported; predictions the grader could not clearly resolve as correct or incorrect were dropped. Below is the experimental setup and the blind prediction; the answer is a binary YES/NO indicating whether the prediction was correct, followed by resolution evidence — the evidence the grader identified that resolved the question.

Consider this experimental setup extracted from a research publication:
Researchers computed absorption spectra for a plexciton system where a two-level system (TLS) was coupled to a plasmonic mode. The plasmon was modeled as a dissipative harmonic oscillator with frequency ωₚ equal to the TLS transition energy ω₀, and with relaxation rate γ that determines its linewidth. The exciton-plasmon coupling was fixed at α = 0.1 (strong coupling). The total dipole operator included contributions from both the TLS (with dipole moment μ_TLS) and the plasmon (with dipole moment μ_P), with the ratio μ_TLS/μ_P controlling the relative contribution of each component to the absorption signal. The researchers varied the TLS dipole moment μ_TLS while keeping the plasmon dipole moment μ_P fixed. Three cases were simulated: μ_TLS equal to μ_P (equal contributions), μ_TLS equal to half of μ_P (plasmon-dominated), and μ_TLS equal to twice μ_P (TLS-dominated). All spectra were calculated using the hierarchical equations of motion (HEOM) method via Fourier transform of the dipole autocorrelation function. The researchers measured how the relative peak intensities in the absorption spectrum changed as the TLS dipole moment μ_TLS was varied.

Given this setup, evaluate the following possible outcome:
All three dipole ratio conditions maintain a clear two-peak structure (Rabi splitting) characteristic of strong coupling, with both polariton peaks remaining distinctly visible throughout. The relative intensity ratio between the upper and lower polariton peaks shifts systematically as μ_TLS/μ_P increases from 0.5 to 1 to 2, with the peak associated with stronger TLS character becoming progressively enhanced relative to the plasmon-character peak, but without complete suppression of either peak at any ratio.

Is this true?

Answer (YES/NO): YES